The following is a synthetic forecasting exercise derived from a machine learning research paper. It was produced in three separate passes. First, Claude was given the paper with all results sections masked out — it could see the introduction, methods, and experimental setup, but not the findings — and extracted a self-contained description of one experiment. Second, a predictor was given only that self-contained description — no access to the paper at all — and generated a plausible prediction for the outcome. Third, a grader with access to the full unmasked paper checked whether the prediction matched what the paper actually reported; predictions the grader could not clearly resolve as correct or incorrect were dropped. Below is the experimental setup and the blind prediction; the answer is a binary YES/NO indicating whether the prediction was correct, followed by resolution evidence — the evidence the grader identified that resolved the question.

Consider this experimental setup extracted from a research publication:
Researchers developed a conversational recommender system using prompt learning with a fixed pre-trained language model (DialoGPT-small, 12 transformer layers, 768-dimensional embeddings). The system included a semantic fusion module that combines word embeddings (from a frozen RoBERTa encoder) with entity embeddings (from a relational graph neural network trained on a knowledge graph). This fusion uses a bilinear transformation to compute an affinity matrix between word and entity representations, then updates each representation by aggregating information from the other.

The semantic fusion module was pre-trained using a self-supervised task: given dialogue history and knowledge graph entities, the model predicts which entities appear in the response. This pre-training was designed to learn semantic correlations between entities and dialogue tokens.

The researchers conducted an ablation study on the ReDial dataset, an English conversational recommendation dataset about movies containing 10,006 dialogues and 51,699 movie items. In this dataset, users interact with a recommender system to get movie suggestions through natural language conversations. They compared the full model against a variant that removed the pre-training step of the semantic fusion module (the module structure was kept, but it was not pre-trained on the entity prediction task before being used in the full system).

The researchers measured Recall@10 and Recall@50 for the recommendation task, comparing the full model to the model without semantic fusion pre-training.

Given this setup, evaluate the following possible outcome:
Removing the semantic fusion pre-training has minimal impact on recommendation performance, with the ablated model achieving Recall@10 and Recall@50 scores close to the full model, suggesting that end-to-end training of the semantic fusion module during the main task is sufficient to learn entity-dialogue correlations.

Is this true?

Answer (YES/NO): NO